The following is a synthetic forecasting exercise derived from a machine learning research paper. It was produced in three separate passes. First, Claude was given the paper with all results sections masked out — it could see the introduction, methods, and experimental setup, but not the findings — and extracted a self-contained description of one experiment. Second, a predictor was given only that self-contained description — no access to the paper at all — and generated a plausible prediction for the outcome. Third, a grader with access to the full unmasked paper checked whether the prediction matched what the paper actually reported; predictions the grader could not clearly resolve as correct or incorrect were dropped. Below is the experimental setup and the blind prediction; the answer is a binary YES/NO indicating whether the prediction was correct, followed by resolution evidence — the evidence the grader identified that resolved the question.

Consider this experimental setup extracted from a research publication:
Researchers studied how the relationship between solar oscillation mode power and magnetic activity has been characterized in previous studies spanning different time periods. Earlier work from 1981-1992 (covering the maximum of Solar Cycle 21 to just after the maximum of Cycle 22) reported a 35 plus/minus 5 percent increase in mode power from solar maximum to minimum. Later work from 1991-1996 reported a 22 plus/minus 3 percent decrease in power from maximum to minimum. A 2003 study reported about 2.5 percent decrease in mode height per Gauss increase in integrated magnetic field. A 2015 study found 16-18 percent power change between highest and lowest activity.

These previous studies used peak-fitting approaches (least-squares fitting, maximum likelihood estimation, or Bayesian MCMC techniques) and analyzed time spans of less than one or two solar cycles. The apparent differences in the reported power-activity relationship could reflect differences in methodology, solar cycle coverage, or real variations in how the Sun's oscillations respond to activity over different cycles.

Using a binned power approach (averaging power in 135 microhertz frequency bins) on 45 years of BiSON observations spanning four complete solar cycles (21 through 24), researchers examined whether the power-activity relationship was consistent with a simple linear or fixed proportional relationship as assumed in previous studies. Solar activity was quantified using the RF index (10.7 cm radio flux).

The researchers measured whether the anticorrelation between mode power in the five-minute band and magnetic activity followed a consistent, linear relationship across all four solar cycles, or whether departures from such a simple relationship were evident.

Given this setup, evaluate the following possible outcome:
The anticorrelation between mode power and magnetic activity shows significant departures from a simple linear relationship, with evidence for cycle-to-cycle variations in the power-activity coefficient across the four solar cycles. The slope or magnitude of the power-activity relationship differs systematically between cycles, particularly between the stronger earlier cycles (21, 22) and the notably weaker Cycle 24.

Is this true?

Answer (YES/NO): YES